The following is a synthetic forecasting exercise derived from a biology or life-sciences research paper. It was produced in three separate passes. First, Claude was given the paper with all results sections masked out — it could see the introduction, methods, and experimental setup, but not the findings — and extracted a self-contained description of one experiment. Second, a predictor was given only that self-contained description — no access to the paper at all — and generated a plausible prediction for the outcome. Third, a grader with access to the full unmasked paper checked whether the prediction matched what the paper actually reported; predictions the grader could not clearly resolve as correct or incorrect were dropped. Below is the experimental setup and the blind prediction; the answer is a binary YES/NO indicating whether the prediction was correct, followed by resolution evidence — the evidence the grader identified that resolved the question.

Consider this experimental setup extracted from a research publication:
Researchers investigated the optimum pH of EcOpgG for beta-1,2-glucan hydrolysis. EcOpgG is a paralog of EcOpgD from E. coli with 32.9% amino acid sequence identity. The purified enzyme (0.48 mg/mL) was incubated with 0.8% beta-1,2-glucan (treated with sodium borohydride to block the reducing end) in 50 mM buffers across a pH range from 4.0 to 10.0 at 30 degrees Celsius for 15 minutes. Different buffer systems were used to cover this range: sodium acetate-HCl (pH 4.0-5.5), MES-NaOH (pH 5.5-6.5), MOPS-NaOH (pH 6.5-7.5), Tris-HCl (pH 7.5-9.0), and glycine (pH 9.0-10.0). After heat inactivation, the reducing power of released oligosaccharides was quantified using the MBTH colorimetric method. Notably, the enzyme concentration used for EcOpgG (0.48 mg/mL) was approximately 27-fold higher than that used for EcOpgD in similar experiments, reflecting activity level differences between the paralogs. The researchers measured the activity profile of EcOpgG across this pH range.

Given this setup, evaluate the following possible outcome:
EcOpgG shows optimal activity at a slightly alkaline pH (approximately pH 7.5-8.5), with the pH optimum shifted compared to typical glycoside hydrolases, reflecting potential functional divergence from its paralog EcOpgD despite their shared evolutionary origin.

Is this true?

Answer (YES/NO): NO